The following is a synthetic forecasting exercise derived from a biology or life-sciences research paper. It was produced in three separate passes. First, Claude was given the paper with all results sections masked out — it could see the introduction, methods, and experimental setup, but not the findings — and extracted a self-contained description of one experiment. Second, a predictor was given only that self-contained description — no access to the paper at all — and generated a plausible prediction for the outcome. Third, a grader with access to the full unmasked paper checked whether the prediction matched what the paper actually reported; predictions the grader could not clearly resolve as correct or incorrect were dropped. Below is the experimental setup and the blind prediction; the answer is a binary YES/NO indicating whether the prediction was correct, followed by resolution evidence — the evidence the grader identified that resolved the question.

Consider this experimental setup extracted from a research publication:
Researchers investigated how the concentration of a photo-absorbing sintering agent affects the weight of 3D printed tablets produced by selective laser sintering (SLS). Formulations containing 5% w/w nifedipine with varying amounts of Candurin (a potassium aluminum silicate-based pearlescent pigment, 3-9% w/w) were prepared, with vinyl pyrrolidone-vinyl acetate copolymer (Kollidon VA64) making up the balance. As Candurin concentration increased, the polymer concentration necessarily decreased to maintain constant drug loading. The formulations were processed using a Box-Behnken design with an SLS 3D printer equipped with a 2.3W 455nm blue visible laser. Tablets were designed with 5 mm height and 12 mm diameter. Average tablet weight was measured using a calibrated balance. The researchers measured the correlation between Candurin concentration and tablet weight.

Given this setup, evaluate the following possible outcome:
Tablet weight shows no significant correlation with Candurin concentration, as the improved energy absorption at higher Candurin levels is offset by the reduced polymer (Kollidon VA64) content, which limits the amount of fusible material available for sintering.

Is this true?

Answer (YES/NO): NO